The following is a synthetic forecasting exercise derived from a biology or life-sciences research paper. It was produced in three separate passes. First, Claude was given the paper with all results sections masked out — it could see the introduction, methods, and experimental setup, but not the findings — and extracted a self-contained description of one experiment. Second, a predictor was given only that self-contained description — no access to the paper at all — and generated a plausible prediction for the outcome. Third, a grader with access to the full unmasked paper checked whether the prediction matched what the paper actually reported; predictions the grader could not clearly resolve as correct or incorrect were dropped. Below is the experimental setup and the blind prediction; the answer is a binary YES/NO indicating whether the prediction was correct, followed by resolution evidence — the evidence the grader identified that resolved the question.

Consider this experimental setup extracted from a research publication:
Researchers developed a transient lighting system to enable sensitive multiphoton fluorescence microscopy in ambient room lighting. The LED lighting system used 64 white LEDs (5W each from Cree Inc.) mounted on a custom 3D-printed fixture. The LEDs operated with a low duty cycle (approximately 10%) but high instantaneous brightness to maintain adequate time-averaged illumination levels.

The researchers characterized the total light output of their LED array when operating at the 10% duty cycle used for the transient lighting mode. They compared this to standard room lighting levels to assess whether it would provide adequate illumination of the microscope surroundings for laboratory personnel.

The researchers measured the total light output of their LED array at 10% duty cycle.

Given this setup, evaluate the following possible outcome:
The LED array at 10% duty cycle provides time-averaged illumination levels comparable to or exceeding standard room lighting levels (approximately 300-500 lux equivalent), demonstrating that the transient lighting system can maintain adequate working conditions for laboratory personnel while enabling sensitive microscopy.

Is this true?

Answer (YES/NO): YES